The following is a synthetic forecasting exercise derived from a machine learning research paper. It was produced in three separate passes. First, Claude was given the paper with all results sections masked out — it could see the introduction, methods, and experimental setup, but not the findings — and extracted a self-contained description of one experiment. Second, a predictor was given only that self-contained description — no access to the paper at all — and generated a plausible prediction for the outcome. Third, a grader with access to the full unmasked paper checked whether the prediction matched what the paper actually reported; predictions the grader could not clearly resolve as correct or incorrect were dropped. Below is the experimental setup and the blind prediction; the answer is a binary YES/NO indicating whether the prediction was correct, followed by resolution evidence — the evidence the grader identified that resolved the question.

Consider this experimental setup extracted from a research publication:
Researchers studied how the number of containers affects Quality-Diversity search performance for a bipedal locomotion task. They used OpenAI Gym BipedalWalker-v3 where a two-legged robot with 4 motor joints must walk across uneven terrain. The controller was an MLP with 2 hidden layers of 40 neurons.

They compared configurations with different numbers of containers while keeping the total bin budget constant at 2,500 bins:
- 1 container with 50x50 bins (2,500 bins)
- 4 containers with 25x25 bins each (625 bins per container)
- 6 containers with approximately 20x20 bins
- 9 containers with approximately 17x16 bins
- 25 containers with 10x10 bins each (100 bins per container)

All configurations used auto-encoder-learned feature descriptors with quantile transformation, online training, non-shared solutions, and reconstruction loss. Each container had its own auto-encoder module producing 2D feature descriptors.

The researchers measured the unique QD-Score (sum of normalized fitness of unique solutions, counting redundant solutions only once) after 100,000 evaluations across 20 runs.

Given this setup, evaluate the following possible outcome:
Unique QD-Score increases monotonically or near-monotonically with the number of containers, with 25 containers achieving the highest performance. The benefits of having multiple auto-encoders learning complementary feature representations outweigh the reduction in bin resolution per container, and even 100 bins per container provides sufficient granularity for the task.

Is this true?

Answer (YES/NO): NO